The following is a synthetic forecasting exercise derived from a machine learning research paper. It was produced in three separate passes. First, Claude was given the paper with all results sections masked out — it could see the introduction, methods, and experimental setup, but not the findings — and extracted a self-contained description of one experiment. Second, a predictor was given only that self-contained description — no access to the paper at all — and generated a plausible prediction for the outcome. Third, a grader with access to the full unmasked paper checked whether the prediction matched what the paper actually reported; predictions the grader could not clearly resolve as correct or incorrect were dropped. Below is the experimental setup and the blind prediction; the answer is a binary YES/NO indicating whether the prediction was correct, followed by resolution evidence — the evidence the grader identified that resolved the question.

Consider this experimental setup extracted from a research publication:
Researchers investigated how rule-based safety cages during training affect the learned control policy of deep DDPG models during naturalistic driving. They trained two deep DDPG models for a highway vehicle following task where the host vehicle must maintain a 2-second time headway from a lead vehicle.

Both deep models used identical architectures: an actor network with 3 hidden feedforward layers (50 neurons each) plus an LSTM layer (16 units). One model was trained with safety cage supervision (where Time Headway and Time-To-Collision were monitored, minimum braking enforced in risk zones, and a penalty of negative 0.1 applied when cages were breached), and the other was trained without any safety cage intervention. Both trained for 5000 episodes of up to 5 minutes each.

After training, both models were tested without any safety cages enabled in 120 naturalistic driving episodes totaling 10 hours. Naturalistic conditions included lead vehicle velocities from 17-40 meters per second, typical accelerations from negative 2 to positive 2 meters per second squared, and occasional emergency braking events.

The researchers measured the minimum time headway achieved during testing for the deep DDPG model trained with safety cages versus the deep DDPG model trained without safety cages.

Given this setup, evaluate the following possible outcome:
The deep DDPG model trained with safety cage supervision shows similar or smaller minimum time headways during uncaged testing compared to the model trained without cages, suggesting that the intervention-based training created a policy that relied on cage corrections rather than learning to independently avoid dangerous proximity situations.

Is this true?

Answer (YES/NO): NO